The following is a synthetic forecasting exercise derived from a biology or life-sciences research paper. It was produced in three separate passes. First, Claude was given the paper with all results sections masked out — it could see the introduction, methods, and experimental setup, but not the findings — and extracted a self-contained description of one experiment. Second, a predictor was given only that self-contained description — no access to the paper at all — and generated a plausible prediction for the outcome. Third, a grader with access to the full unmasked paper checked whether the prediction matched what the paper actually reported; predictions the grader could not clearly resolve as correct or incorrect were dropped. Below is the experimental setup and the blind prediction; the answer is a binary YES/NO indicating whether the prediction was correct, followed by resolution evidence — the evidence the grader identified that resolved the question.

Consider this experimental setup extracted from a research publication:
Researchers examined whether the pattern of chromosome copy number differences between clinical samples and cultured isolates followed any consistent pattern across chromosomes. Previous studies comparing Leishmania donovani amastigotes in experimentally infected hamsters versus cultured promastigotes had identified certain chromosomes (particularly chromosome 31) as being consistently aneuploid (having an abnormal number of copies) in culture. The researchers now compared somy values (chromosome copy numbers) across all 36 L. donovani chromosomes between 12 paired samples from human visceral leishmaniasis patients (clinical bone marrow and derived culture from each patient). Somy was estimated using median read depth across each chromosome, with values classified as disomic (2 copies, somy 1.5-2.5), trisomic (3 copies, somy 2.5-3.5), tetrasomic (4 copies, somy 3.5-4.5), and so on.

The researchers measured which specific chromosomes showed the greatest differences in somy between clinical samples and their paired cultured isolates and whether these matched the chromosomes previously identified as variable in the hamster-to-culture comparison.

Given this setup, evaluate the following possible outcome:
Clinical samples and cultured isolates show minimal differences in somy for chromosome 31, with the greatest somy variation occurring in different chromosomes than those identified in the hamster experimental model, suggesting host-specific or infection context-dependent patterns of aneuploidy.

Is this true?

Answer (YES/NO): NO